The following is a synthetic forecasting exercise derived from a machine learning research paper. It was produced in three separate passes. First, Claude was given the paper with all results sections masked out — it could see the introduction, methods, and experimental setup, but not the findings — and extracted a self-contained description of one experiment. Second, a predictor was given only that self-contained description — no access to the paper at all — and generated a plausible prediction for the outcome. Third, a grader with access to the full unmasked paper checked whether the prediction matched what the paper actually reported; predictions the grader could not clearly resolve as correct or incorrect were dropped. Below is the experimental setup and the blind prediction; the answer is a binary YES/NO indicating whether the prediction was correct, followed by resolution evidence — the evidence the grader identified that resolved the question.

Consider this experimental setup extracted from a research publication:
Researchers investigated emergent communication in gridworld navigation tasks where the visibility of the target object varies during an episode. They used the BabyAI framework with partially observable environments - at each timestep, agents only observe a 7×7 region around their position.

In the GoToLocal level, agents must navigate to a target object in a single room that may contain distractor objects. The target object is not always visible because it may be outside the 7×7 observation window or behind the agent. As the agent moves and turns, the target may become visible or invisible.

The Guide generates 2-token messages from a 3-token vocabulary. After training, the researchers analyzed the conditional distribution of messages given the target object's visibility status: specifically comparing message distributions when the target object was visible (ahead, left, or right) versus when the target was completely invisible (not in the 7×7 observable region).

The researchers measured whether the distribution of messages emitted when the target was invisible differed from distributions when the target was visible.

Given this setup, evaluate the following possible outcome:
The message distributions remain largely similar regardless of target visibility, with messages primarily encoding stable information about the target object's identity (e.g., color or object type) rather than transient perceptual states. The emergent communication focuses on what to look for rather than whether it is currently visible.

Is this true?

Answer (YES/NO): NO